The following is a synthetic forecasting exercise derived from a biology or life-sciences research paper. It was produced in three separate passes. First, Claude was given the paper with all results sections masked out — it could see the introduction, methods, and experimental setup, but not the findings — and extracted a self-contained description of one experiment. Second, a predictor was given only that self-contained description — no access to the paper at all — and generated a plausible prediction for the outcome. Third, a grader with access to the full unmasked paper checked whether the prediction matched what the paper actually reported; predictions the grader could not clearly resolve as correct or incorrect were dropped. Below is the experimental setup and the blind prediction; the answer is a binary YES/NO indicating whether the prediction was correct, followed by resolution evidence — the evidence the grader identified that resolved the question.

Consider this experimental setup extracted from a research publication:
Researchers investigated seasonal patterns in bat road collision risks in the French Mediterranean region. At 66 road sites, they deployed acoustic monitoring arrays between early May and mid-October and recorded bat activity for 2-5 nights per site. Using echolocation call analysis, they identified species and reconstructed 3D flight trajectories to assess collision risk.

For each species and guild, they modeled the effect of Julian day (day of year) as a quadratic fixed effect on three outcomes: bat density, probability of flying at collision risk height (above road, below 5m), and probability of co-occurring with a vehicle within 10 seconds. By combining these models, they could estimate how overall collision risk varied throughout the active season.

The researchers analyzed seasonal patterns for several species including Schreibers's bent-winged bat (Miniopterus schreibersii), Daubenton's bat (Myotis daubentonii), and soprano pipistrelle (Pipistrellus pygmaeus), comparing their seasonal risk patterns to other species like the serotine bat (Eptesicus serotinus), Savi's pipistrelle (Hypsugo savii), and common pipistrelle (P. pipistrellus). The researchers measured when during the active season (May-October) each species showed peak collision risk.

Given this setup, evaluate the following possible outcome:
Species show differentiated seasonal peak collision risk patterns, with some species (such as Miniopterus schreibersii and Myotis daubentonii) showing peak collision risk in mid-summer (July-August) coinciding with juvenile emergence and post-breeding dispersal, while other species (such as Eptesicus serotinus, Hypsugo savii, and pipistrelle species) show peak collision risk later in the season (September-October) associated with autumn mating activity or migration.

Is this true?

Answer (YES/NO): NO